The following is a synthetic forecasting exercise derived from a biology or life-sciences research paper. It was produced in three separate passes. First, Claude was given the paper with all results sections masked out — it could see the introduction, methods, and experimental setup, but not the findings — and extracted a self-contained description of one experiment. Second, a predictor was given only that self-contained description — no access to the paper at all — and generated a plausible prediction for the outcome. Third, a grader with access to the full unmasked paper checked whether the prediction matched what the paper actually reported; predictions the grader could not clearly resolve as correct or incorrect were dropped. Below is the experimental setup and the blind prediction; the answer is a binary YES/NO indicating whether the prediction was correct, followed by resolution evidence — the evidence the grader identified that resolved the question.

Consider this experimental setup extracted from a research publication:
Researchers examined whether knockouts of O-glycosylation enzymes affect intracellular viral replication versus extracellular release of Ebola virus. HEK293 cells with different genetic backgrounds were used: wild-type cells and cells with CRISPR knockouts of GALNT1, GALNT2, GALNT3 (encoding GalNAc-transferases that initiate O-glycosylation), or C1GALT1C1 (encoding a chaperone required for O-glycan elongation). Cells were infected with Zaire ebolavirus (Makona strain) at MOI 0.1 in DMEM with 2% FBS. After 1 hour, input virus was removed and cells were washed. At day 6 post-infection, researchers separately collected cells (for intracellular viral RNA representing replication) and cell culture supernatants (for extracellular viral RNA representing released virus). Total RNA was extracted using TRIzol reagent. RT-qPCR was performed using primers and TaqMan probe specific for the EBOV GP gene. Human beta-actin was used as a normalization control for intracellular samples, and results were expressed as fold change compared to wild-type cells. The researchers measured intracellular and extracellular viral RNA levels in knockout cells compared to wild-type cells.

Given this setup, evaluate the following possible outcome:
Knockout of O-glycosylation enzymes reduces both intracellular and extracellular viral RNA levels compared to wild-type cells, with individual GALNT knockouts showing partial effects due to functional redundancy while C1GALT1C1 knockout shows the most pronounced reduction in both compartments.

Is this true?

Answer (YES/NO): NO